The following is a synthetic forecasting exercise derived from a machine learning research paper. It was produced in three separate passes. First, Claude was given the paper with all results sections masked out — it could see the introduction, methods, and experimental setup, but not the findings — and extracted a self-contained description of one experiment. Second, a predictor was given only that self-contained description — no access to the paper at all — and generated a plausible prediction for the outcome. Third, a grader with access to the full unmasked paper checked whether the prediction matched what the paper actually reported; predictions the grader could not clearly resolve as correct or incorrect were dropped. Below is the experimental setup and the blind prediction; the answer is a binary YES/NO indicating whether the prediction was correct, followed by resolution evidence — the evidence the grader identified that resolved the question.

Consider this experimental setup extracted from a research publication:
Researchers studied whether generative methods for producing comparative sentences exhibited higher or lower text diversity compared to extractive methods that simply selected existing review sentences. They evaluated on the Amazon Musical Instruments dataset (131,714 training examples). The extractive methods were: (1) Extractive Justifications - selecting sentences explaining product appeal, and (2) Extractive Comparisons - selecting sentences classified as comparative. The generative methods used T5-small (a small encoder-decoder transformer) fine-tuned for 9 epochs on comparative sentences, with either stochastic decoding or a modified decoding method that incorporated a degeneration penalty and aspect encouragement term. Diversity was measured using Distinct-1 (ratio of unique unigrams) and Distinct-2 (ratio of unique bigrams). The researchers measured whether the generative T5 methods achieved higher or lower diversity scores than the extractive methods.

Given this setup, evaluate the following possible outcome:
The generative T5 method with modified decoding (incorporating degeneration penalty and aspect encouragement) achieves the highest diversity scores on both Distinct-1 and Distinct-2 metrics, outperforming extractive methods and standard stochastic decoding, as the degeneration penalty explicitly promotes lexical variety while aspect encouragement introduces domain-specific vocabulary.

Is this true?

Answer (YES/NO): NO